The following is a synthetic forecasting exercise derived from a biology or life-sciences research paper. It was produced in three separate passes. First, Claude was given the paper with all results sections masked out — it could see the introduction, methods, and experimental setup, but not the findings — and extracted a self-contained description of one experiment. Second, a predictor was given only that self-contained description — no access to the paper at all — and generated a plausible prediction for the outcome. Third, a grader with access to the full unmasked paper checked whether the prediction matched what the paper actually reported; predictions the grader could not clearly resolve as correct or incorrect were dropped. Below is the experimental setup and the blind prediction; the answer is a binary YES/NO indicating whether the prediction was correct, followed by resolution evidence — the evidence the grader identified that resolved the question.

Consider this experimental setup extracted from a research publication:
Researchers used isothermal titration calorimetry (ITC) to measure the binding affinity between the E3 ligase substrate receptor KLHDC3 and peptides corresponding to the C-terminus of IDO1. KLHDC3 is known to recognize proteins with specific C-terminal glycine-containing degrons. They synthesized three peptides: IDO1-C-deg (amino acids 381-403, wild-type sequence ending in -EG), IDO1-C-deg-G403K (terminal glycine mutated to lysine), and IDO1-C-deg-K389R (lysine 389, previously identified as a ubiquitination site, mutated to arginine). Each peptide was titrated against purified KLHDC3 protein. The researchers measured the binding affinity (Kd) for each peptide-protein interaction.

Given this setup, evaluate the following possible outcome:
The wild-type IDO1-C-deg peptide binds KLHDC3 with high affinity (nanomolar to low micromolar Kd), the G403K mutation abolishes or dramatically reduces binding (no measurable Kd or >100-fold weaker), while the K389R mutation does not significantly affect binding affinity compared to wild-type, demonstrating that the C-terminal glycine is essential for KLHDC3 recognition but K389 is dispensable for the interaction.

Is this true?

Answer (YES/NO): YES